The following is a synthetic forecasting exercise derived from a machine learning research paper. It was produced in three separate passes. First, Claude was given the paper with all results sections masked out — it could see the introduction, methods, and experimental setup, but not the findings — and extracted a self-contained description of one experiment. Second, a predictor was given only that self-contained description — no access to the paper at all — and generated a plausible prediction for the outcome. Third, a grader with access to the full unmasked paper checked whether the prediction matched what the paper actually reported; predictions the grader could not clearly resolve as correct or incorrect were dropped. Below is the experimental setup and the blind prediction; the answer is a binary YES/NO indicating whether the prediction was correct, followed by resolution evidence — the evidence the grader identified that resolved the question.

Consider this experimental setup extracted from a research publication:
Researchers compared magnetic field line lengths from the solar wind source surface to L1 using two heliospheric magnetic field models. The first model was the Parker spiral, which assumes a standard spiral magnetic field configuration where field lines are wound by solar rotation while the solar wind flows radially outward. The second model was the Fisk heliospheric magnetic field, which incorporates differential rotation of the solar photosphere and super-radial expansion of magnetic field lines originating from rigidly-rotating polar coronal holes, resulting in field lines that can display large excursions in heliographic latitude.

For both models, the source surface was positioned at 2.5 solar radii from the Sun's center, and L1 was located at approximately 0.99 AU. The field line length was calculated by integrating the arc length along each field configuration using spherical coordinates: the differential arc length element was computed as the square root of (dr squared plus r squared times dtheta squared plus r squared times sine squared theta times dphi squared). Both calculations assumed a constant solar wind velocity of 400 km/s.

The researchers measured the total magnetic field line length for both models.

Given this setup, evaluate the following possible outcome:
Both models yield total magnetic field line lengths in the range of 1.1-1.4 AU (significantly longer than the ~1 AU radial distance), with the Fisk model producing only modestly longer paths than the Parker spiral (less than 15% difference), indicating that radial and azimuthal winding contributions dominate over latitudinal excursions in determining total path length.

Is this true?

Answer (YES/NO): NO